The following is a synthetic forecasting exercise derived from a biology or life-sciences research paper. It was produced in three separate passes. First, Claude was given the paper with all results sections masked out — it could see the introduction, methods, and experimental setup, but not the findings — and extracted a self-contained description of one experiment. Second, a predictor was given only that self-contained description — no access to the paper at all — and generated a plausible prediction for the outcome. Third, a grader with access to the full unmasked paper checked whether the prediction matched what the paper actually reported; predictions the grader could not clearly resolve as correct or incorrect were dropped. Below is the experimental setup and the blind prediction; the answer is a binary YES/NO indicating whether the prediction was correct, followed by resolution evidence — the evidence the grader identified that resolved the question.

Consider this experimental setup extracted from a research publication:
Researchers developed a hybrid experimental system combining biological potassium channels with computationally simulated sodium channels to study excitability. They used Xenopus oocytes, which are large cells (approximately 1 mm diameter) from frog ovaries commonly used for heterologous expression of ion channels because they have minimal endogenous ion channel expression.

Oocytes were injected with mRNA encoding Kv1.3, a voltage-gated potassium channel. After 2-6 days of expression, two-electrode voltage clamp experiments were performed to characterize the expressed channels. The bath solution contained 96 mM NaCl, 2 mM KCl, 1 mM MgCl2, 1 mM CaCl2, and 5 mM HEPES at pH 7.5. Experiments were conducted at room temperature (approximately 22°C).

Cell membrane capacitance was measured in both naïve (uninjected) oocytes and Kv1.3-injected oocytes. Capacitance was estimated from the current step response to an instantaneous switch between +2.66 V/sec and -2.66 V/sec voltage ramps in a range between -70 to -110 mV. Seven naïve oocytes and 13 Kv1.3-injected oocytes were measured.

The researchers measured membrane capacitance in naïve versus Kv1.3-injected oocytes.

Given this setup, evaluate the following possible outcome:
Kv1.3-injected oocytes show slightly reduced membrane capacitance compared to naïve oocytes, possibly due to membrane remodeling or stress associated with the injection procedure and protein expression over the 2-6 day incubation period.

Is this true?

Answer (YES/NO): NO